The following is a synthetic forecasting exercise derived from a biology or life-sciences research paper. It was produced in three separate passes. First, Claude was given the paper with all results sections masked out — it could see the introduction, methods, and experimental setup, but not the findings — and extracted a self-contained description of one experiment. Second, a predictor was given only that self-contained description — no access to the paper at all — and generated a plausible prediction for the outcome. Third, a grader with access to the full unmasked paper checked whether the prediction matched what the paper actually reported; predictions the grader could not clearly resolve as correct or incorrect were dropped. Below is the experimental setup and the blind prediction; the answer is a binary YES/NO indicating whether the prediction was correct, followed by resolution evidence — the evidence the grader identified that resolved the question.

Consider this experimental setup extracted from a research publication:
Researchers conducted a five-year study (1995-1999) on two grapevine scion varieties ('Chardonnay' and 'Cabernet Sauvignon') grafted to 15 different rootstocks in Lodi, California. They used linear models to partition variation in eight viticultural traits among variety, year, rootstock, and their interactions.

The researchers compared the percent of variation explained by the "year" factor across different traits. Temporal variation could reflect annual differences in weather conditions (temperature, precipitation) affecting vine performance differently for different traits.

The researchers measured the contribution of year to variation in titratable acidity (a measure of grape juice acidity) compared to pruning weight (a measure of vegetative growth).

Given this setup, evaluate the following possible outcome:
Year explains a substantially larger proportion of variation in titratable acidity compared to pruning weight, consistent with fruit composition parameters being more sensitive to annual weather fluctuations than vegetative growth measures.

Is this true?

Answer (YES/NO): NO